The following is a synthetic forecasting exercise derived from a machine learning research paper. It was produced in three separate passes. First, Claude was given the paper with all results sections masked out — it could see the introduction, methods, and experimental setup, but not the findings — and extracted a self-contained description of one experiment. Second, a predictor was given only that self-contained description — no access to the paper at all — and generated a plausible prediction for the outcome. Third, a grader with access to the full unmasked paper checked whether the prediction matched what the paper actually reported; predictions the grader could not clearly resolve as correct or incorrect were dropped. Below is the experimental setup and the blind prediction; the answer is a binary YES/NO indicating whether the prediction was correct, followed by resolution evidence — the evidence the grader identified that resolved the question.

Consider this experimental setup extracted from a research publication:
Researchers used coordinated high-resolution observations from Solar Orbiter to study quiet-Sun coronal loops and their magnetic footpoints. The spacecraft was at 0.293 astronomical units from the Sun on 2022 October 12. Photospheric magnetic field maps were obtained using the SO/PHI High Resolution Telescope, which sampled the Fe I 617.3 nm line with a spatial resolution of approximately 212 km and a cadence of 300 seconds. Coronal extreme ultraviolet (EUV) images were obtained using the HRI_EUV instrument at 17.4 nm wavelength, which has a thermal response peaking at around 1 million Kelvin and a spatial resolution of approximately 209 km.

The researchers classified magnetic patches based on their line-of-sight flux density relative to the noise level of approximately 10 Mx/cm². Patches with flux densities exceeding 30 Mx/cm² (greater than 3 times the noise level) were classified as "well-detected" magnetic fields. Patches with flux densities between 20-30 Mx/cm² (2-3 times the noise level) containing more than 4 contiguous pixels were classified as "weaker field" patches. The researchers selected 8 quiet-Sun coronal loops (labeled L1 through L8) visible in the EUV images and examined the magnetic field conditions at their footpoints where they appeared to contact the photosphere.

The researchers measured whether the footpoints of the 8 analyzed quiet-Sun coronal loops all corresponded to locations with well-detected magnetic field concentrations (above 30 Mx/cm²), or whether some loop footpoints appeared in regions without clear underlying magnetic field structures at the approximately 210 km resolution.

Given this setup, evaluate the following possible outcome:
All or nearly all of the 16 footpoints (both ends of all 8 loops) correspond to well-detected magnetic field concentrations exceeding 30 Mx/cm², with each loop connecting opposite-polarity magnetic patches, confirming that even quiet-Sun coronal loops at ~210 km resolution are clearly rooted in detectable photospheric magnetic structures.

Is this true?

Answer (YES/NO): NO